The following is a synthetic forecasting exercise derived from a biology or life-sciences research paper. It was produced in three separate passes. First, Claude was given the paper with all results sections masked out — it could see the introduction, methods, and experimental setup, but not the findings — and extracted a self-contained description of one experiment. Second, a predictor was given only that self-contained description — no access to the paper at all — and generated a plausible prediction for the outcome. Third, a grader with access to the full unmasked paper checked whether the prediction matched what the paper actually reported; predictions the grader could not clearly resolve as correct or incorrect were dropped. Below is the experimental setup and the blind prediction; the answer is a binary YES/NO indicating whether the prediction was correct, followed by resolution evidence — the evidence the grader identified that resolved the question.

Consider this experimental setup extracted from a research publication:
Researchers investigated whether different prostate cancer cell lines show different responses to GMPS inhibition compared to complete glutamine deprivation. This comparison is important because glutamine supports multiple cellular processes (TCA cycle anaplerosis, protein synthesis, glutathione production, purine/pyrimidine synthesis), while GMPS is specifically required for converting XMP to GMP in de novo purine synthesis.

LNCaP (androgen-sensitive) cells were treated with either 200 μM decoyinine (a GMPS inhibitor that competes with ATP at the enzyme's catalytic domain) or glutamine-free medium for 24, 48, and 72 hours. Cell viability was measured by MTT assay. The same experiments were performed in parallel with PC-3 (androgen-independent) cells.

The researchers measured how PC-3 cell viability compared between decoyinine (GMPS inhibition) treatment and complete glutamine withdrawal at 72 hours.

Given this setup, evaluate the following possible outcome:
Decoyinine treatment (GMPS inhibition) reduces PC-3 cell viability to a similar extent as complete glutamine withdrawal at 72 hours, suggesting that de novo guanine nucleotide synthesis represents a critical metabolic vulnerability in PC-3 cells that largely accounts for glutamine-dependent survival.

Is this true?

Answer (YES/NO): YES